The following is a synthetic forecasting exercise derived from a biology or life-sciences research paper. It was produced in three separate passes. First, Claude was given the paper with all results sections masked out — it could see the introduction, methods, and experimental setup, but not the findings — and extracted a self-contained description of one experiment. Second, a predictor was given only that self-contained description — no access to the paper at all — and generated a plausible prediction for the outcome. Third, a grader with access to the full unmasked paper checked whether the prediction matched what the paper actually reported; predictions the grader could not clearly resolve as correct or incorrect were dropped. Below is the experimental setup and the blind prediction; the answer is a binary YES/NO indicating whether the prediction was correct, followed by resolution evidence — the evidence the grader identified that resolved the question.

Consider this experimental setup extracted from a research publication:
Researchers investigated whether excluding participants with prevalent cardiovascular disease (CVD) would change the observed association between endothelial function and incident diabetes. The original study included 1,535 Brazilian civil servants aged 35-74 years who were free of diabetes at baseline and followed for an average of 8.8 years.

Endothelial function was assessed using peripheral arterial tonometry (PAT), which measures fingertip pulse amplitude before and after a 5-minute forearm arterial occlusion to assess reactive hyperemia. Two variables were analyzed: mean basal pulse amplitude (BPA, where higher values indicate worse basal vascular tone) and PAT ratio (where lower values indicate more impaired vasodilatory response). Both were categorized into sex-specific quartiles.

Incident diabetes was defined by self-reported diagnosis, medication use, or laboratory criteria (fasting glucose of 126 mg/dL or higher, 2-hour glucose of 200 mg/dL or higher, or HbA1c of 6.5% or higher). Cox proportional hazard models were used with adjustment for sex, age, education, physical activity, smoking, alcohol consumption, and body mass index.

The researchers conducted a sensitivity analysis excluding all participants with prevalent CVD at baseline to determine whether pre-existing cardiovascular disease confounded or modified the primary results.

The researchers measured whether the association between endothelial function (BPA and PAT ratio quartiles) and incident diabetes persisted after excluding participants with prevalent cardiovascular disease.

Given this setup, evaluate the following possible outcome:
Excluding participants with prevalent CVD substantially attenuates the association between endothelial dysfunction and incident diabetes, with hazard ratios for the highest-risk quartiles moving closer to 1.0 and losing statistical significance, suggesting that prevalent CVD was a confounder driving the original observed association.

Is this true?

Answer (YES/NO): NO